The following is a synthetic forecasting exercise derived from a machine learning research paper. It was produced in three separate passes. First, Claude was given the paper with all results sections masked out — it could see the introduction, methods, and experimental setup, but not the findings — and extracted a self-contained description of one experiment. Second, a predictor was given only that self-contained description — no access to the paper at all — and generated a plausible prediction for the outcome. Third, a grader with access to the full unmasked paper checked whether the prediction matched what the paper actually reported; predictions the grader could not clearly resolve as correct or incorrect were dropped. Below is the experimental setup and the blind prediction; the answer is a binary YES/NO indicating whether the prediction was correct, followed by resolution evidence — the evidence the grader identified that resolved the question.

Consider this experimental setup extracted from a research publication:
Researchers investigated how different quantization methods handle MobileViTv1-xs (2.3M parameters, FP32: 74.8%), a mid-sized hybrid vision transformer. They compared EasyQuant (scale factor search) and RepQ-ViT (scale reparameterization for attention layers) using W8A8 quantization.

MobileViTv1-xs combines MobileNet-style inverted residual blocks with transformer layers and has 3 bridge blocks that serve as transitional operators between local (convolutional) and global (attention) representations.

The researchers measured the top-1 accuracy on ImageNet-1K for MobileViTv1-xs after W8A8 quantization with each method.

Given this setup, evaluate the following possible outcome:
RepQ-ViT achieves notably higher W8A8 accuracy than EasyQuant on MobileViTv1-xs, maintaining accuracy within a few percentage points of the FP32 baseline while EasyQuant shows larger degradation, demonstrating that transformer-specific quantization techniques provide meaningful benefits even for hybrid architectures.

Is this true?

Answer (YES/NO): NO